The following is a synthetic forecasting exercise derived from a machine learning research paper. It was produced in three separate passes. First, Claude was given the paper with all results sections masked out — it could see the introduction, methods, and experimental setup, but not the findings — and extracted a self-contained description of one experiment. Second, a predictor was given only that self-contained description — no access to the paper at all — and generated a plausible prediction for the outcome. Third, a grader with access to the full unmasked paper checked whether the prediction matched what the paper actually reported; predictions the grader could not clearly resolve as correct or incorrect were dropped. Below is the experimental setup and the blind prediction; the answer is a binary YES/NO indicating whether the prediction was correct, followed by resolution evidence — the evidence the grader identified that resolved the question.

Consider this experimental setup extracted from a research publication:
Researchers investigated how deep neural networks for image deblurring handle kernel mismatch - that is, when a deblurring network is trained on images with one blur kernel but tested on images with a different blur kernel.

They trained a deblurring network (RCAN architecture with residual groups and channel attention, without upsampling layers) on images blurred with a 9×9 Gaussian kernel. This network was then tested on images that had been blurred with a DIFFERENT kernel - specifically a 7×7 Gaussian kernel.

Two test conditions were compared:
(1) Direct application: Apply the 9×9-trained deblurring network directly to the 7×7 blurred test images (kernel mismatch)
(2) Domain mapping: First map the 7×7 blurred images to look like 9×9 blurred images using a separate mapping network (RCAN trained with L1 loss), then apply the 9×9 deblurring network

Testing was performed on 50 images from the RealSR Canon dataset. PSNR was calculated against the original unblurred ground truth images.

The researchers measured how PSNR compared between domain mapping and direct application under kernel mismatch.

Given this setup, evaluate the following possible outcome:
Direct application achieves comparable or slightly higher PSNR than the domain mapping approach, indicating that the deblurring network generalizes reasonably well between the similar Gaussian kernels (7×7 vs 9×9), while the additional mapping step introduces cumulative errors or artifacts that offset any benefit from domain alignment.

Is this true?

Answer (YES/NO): NO